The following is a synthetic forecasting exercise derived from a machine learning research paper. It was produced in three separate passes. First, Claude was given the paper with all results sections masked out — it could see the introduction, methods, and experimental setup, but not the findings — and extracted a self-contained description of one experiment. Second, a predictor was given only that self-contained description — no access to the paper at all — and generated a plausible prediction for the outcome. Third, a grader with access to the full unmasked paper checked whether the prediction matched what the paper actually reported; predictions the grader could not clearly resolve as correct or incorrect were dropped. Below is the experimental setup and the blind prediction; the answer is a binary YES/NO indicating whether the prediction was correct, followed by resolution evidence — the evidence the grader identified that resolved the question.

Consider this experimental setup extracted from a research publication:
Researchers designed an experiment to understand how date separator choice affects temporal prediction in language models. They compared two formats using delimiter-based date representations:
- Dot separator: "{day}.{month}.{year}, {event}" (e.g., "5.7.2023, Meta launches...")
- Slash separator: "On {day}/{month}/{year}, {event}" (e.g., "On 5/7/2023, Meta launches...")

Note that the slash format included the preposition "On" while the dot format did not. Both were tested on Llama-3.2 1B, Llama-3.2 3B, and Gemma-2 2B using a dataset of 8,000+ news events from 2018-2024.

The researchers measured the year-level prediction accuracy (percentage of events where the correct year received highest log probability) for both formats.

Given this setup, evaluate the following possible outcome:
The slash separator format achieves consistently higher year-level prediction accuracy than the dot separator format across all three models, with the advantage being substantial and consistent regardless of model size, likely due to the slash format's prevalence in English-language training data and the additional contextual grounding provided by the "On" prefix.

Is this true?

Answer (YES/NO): NO